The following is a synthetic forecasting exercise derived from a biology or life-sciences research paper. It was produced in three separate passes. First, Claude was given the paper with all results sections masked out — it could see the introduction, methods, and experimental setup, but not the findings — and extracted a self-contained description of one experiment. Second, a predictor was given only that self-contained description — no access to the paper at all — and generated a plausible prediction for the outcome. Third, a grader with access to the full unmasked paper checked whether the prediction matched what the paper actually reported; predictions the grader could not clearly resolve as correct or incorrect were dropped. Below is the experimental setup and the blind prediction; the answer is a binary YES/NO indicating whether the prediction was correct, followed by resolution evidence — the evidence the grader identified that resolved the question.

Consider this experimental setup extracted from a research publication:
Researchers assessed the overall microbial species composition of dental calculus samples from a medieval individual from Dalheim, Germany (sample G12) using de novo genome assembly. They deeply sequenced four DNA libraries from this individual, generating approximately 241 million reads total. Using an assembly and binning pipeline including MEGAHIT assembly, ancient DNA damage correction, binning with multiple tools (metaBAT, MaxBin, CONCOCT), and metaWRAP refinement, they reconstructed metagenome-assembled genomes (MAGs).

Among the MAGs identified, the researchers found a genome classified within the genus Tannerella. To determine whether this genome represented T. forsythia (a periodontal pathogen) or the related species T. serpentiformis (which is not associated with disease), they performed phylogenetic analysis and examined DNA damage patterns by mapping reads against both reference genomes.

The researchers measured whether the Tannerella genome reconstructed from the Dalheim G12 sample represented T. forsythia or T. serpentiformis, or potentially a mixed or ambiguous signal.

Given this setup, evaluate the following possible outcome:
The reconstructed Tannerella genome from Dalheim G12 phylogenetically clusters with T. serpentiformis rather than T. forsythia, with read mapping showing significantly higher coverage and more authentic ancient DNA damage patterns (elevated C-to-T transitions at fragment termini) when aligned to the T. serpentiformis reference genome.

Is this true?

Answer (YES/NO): NO